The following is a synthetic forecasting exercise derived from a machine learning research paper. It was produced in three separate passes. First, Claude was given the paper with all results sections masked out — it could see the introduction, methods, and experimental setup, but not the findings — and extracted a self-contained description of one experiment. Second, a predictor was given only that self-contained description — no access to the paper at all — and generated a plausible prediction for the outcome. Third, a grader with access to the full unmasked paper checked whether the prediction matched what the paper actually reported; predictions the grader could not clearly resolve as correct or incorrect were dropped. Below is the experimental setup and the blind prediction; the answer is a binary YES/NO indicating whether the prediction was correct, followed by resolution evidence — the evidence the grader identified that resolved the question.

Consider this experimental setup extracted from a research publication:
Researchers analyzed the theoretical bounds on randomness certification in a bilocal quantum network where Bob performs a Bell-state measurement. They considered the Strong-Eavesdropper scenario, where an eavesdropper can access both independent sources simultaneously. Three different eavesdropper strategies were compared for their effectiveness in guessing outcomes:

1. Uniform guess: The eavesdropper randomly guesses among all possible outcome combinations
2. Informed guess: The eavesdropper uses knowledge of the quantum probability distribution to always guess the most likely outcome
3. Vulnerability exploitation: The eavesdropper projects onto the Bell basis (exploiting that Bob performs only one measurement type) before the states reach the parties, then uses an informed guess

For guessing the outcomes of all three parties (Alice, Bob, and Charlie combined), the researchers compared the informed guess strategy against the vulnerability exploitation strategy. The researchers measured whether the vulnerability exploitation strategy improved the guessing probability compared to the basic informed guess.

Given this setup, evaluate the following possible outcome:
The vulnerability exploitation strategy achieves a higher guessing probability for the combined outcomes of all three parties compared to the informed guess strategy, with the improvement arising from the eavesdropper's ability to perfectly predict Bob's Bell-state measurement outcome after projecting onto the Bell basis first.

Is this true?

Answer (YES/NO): YES